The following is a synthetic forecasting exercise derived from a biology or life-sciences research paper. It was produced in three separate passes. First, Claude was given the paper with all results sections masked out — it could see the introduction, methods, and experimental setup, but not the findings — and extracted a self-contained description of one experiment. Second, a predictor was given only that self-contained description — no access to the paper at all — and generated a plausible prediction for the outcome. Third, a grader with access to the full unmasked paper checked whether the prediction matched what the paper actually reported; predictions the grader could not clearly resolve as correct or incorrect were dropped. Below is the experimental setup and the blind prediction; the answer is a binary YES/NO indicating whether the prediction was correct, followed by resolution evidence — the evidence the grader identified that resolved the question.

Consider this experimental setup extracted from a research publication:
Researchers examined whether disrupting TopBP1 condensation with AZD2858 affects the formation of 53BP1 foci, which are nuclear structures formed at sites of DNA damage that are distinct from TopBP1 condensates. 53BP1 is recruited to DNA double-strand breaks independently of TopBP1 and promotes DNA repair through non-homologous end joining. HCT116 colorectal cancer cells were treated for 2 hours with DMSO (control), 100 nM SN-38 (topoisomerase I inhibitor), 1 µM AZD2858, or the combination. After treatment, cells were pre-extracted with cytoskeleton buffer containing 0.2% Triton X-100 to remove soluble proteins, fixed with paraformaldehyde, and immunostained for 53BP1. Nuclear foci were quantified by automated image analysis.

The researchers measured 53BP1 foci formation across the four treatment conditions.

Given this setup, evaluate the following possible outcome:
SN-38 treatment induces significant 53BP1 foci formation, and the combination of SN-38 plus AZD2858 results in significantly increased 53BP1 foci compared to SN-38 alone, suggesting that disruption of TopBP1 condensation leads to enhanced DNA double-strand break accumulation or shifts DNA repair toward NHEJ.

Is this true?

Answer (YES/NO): NO